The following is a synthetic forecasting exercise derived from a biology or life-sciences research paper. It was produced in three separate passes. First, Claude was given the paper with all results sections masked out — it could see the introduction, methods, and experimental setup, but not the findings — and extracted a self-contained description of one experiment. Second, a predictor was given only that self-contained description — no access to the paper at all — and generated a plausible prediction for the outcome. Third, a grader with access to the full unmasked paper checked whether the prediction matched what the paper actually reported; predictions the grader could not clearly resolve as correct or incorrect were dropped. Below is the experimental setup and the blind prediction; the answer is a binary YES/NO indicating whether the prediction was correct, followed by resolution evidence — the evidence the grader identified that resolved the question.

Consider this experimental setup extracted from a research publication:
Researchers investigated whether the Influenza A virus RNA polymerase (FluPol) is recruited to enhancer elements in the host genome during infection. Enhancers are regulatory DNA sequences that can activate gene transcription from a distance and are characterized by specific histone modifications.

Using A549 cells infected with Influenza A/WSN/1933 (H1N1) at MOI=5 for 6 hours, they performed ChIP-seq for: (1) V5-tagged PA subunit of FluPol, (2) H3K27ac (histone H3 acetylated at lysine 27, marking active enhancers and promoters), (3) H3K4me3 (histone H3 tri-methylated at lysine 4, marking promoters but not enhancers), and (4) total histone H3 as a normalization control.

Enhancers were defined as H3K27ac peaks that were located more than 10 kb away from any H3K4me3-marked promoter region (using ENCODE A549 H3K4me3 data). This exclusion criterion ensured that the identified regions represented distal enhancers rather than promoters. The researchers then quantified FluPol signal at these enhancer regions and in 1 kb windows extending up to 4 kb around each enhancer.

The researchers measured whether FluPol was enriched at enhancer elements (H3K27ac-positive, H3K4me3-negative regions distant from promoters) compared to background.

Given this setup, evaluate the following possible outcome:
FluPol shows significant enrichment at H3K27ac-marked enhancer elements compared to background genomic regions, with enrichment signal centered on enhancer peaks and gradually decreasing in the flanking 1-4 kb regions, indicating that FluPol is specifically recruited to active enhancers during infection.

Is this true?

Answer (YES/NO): YES